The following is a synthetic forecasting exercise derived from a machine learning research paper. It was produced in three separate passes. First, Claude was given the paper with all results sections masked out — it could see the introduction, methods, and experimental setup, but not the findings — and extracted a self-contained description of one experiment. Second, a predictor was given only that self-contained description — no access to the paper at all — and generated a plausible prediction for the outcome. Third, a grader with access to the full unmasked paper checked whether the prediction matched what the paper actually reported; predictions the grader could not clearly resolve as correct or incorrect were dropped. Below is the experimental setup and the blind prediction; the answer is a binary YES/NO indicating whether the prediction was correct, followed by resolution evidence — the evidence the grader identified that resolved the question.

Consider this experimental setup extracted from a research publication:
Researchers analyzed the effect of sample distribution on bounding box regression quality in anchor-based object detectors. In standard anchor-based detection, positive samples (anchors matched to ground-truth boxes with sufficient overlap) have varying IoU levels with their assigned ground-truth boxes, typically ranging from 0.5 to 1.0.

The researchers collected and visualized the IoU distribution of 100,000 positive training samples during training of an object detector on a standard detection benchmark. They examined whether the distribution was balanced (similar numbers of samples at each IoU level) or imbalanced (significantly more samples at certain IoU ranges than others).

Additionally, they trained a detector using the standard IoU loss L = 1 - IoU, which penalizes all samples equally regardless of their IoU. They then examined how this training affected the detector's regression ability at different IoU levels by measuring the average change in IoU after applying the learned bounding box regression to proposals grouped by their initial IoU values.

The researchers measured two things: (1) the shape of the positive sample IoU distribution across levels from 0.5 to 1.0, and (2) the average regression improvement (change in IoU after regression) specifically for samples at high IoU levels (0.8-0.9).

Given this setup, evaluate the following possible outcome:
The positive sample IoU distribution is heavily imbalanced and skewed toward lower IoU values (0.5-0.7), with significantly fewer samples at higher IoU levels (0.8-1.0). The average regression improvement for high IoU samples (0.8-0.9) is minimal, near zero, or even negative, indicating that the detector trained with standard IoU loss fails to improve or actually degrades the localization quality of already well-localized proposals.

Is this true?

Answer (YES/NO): YES